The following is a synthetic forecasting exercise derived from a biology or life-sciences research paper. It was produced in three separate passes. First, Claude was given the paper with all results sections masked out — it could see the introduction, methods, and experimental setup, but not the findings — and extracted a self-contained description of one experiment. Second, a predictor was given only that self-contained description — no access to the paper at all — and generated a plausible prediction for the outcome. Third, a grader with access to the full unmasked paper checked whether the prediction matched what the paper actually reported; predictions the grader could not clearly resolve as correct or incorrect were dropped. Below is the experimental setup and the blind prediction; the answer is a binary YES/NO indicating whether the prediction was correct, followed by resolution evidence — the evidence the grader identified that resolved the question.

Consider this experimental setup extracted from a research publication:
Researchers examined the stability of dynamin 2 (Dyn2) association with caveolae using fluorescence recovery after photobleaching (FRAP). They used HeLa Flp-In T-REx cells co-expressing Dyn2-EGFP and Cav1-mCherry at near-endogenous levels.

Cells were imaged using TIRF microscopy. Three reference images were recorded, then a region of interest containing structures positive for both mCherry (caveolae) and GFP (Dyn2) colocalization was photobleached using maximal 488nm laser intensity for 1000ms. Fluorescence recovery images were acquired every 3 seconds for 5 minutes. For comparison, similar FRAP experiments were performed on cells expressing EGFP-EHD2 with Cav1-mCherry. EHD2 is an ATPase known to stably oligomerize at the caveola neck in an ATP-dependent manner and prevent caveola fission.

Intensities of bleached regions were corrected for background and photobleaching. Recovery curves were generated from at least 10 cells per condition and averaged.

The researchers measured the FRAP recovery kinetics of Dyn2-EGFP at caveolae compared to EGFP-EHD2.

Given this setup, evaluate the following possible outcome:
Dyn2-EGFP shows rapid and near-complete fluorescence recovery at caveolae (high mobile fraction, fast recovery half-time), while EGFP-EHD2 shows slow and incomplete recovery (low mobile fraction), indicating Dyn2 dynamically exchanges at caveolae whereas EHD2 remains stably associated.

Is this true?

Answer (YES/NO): NO